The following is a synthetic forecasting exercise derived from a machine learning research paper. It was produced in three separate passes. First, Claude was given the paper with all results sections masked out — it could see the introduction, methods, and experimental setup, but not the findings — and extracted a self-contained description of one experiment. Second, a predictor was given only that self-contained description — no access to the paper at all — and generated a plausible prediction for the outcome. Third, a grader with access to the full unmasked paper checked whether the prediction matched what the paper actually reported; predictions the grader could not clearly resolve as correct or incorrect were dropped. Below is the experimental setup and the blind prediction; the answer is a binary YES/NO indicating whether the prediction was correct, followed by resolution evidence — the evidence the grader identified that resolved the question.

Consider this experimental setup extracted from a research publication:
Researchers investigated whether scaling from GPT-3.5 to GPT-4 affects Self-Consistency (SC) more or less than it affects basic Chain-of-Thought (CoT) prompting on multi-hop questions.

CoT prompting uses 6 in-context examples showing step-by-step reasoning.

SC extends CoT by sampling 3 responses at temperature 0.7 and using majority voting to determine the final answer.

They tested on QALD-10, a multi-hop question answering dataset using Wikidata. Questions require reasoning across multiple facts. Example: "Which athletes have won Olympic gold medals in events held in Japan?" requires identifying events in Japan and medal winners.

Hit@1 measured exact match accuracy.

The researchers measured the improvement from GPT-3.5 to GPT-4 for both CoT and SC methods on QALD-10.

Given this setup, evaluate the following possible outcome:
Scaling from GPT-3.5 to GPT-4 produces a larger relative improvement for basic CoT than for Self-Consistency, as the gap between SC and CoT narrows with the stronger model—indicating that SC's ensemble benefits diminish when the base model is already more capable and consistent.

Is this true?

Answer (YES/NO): YES